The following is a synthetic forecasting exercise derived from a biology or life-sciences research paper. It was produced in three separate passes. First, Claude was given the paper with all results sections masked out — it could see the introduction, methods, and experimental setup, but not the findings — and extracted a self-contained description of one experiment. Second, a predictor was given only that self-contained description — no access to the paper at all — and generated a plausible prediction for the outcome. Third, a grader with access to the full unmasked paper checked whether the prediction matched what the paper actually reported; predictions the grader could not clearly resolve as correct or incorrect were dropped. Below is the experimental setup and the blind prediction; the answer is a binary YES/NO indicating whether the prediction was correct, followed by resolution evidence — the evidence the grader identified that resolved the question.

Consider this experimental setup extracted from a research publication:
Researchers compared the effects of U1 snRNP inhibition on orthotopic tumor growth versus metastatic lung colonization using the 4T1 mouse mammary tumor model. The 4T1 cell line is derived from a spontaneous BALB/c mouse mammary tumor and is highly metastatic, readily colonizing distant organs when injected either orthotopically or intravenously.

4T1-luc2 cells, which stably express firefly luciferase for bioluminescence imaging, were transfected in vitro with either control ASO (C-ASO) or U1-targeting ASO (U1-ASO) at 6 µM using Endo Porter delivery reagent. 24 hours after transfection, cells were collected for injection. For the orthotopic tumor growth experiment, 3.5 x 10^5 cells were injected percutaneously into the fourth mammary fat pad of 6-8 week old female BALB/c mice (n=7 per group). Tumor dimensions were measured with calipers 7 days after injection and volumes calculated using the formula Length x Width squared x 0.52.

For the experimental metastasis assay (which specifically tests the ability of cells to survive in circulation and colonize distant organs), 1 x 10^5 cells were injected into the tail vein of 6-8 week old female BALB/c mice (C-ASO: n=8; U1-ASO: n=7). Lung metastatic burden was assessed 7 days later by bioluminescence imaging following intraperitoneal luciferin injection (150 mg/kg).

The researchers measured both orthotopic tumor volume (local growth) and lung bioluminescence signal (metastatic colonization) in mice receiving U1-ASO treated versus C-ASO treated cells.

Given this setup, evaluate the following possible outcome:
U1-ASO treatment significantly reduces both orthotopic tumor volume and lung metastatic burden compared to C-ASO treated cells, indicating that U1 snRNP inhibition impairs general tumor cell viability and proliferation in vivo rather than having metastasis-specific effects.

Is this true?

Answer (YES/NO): NO